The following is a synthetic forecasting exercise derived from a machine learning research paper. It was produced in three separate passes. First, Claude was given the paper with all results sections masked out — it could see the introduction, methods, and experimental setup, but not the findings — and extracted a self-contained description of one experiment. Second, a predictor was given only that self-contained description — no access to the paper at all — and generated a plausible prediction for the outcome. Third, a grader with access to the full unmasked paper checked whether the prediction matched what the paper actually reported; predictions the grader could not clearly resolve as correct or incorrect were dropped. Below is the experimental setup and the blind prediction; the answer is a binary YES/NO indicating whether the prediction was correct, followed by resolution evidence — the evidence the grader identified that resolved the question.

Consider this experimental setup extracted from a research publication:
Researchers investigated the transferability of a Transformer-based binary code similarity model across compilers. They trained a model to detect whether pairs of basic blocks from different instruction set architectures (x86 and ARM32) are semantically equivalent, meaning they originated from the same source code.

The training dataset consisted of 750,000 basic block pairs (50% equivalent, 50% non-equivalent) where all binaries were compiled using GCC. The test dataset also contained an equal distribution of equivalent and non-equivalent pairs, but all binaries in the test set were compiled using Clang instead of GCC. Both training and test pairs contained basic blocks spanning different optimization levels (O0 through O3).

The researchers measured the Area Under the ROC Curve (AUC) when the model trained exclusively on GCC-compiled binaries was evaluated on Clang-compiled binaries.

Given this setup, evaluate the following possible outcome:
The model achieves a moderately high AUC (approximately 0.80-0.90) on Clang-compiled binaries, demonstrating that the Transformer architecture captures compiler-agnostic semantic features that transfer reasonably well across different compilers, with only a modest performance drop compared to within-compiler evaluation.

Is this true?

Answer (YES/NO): NO